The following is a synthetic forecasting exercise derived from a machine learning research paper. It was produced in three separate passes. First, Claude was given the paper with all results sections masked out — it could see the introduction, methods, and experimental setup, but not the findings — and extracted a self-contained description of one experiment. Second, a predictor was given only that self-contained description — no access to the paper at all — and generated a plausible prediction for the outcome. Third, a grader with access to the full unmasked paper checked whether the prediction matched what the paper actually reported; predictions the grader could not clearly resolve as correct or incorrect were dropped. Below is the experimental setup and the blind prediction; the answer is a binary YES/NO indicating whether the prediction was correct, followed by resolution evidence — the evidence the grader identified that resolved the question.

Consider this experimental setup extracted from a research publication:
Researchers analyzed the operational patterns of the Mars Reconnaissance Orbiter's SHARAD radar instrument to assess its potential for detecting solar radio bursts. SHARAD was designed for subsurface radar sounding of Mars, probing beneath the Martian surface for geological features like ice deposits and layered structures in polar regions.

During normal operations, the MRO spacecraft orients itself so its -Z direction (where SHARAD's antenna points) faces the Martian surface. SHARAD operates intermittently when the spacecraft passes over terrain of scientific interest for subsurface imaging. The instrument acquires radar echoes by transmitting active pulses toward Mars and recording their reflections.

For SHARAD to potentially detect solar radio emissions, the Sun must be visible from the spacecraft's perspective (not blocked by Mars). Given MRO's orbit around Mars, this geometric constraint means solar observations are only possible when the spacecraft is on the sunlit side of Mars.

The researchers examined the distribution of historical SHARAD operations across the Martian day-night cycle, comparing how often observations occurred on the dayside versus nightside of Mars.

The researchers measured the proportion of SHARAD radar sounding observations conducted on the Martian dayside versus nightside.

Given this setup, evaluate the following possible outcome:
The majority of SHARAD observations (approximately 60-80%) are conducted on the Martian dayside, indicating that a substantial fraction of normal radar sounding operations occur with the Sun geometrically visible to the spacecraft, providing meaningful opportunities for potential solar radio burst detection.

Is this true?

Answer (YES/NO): NO